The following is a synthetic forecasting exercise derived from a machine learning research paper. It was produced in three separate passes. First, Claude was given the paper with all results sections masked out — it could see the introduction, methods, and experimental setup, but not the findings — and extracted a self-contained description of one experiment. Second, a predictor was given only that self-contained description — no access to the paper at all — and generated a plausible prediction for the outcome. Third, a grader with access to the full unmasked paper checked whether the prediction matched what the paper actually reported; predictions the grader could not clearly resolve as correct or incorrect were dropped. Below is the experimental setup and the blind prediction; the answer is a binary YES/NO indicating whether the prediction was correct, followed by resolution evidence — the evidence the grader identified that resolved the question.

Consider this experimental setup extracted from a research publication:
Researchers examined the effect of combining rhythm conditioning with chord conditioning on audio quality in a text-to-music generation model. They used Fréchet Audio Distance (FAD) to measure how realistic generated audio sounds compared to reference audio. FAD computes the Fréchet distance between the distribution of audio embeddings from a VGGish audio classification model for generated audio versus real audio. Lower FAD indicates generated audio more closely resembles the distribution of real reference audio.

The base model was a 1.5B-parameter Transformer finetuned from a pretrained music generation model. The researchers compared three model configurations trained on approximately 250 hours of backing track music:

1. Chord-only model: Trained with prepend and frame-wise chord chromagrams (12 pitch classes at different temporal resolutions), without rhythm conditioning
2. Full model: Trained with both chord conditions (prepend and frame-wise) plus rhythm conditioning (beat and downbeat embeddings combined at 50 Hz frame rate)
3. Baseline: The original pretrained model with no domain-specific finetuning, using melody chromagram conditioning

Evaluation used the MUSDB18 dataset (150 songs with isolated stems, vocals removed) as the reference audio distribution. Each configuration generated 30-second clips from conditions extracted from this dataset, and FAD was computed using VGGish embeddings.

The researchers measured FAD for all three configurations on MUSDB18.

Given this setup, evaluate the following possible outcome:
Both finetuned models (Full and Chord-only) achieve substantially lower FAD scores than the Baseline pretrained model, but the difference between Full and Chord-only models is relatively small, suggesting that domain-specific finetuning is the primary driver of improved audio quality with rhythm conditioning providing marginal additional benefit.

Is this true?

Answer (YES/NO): NO